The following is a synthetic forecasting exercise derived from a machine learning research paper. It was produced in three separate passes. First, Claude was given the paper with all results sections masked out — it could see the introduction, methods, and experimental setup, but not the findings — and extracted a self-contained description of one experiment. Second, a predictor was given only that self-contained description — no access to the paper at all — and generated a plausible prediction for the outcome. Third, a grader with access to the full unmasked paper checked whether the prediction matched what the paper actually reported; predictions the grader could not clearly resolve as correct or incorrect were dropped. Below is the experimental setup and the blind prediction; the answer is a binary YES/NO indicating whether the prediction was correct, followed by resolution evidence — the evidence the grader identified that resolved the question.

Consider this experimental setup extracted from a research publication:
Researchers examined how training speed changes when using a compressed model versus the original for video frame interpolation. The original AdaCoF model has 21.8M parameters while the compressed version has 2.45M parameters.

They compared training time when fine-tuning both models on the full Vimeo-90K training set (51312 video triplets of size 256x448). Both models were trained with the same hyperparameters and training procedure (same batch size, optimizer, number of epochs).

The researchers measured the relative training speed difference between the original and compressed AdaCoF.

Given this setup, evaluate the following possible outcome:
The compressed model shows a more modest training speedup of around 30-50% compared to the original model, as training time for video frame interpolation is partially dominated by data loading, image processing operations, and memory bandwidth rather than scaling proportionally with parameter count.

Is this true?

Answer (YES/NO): NO